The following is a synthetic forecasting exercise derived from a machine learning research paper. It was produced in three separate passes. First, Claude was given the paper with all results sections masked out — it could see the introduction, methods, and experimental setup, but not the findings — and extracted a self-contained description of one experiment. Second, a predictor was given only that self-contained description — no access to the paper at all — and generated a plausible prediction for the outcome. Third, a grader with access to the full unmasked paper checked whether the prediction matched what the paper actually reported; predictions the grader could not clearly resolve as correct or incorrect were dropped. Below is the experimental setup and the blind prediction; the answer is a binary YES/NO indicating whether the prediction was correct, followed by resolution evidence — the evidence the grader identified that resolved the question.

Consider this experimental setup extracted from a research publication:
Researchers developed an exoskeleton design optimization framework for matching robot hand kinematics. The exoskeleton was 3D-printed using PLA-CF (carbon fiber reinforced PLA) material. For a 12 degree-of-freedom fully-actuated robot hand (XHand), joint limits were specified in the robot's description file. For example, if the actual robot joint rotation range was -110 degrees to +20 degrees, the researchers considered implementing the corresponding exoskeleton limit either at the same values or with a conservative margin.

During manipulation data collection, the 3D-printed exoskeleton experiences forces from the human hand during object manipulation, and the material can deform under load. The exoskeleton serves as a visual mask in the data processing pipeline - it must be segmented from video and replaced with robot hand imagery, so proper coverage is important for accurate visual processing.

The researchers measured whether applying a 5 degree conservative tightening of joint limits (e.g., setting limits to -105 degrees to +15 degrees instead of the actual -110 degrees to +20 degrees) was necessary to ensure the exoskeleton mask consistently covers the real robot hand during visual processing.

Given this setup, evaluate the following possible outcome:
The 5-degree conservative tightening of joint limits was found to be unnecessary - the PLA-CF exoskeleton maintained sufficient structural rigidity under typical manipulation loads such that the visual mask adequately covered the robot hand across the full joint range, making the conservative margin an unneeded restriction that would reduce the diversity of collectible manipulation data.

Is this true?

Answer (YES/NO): NO